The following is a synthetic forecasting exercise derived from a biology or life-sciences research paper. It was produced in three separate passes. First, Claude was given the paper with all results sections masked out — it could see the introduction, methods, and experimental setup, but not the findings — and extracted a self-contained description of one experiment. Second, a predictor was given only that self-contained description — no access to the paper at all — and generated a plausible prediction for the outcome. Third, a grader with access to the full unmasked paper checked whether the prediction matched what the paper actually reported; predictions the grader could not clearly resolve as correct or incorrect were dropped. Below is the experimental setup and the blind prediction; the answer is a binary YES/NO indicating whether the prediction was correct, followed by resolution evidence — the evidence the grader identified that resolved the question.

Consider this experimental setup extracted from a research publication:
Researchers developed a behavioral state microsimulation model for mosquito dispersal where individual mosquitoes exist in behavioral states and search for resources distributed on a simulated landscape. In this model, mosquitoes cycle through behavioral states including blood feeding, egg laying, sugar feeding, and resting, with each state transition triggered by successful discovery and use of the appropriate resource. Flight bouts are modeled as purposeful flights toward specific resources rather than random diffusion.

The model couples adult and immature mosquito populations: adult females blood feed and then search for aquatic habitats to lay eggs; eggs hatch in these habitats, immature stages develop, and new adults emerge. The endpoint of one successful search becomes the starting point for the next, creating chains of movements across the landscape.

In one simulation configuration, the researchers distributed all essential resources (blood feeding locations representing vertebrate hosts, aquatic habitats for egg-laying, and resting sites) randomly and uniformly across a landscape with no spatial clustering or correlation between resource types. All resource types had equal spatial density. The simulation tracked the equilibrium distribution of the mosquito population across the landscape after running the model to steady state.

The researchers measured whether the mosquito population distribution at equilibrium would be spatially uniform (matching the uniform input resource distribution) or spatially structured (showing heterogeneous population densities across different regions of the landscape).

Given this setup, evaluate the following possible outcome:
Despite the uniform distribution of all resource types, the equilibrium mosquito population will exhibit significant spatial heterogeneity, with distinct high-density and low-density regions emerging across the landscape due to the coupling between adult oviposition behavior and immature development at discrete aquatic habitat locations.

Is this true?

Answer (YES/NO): NO